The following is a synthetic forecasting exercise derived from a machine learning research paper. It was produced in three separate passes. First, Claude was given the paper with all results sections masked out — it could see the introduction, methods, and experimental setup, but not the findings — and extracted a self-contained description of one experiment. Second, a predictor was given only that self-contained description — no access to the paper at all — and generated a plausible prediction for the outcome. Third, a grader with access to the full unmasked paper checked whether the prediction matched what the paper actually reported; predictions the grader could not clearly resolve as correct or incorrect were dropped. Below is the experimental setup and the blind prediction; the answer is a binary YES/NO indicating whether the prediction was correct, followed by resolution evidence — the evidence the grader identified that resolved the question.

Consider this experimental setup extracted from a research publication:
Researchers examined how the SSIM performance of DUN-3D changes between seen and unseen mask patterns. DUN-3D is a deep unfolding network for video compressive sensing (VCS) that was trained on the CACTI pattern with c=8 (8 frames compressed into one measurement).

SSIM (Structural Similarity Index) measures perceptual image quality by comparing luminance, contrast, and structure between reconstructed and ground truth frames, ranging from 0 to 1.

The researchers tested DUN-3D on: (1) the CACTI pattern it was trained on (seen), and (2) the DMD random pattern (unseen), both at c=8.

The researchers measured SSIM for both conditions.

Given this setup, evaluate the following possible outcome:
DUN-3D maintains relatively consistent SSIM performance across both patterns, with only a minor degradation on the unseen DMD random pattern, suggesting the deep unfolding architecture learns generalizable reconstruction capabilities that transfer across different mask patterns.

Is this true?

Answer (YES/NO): NO